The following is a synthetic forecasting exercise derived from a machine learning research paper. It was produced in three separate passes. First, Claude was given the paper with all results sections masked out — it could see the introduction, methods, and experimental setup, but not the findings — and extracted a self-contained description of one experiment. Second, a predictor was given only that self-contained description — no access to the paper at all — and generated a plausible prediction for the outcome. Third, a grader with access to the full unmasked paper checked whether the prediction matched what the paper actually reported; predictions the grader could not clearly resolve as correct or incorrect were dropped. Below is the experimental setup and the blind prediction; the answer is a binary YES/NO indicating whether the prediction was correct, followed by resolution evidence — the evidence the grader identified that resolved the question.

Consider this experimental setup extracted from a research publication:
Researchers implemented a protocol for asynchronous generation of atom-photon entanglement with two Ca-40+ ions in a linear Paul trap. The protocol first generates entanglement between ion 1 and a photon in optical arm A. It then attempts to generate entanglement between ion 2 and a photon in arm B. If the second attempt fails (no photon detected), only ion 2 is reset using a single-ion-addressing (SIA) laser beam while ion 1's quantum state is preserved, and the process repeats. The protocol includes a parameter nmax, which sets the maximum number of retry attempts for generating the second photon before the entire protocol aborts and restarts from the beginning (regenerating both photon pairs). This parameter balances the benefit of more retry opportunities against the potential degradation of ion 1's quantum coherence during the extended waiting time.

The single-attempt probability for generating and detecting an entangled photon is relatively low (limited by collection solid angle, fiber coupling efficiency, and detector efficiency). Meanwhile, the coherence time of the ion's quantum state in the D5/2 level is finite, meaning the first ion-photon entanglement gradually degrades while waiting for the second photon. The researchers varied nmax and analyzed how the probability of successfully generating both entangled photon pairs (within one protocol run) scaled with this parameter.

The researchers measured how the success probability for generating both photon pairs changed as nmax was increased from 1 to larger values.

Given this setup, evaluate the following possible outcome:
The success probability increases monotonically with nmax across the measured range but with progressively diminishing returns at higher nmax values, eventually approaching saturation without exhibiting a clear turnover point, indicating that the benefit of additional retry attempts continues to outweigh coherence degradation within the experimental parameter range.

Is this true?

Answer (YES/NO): YES